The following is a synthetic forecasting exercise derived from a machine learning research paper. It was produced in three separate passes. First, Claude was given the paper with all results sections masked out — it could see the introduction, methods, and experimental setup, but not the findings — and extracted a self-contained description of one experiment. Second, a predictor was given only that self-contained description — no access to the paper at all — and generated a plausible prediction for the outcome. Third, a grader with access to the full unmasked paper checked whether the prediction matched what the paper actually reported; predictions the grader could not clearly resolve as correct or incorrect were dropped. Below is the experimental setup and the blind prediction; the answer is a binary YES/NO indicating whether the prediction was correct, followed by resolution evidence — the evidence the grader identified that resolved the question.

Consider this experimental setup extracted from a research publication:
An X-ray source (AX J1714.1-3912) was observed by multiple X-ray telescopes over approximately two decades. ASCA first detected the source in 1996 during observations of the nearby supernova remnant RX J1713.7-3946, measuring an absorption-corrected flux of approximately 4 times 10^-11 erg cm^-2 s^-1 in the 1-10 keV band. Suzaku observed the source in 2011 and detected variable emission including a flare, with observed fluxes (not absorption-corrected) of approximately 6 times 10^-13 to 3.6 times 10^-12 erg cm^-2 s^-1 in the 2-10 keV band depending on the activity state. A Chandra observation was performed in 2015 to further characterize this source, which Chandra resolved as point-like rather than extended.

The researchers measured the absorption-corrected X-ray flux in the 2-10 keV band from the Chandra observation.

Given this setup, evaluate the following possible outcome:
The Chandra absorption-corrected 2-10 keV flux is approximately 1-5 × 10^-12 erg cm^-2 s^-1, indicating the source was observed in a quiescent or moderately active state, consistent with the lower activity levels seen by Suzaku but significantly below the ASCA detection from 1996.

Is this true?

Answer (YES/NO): NO